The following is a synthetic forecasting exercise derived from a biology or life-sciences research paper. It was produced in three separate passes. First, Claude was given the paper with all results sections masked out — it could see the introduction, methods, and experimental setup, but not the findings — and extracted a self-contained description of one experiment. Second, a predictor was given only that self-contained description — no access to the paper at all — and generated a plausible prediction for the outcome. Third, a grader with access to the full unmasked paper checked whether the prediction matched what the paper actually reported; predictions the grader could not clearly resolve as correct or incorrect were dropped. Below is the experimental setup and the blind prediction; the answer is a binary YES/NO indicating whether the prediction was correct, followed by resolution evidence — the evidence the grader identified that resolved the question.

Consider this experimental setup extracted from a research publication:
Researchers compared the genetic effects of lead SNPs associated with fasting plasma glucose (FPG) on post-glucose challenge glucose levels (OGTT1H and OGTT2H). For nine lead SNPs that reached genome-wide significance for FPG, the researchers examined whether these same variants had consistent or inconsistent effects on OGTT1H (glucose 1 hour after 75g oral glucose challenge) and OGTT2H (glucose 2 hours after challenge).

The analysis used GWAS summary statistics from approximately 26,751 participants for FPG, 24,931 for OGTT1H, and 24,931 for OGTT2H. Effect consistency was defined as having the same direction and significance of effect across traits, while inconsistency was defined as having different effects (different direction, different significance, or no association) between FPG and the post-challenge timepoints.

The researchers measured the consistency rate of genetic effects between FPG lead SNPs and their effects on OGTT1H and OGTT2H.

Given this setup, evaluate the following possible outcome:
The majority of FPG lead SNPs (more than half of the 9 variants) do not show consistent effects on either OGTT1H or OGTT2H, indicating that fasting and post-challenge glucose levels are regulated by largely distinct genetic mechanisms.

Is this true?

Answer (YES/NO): YES